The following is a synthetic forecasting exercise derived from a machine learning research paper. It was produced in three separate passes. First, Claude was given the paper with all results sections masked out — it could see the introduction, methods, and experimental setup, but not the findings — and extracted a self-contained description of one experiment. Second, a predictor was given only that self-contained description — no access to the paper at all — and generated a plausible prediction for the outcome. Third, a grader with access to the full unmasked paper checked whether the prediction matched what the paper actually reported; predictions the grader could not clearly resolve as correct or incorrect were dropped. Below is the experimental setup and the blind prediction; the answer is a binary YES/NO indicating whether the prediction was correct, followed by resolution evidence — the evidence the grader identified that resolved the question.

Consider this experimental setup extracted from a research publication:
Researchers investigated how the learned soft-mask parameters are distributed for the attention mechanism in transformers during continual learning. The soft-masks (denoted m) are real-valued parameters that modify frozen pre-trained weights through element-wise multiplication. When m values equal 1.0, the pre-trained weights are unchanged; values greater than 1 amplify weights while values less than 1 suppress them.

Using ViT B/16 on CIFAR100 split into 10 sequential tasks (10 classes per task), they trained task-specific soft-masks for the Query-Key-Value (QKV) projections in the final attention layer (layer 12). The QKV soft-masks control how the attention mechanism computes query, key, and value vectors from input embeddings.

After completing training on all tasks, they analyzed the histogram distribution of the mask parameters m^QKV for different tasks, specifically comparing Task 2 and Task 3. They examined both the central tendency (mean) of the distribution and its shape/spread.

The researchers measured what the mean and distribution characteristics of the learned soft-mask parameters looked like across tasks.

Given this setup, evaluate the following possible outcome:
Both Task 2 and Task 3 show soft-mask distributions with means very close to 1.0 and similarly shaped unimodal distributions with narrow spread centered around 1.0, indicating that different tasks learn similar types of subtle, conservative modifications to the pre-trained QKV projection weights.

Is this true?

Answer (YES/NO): YES